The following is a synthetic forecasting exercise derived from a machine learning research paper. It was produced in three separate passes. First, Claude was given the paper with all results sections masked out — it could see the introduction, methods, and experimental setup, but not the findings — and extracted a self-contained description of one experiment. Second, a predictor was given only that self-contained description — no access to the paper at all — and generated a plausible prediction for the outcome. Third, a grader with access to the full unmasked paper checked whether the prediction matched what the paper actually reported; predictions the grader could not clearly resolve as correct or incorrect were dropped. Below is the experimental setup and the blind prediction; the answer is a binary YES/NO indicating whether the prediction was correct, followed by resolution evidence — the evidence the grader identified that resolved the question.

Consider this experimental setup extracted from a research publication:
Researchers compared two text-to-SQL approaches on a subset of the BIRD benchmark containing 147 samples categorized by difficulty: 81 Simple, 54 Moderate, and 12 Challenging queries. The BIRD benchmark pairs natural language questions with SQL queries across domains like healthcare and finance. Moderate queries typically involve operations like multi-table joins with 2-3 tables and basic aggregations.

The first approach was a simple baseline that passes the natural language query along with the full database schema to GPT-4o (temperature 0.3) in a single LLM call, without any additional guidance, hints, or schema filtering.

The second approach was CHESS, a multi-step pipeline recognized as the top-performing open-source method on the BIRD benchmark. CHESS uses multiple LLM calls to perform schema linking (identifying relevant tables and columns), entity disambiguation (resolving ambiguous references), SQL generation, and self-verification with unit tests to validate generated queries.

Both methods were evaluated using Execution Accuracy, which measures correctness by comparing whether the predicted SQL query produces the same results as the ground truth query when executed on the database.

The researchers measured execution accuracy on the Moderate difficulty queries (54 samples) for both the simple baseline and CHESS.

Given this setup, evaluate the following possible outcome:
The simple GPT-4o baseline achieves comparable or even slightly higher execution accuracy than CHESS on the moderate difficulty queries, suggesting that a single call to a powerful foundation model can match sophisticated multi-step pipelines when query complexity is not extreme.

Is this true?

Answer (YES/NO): NO